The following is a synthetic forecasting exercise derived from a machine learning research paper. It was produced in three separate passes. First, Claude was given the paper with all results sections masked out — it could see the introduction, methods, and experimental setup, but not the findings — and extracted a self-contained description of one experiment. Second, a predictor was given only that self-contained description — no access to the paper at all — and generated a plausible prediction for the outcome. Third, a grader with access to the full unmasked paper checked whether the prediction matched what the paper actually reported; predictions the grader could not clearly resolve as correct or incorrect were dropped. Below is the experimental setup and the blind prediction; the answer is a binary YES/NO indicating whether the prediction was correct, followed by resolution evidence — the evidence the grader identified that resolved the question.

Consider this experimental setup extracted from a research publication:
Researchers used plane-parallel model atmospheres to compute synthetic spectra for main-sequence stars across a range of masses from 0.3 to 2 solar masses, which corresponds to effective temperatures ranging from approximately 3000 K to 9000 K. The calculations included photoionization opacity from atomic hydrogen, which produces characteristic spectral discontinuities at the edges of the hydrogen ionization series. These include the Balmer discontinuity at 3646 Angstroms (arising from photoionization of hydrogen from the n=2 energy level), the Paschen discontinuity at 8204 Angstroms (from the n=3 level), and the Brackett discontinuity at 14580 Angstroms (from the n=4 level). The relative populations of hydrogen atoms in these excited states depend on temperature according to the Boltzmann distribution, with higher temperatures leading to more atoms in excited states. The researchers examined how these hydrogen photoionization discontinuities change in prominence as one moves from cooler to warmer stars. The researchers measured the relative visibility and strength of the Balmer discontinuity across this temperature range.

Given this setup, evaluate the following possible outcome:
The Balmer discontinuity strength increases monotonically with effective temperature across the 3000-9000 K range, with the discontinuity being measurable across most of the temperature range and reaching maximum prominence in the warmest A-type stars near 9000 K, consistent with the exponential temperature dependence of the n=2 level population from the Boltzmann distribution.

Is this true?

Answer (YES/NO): NO